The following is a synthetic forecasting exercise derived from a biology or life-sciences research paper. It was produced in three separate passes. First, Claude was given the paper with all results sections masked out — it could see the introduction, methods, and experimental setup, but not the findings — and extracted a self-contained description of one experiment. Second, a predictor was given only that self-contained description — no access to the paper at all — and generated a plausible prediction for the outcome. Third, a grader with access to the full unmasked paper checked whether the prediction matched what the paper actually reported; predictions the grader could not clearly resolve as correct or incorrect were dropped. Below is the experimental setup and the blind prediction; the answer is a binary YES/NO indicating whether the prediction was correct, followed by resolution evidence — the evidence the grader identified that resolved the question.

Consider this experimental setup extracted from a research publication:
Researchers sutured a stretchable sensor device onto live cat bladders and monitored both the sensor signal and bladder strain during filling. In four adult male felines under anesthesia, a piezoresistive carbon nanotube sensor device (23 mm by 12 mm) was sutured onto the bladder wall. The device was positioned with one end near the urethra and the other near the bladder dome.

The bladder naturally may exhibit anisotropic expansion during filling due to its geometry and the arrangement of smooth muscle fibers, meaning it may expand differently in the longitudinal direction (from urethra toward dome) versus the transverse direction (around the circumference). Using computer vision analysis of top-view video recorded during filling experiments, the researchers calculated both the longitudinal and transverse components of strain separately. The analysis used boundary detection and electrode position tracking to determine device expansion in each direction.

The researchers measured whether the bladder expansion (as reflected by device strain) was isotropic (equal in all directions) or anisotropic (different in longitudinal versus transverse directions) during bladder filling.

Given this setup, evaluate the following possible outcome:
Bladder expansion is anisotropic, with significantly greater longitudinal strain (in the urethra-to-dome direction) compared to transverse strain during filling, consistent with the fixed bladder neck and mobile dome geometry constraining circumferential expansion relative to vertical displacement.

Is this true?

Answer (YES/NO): YES